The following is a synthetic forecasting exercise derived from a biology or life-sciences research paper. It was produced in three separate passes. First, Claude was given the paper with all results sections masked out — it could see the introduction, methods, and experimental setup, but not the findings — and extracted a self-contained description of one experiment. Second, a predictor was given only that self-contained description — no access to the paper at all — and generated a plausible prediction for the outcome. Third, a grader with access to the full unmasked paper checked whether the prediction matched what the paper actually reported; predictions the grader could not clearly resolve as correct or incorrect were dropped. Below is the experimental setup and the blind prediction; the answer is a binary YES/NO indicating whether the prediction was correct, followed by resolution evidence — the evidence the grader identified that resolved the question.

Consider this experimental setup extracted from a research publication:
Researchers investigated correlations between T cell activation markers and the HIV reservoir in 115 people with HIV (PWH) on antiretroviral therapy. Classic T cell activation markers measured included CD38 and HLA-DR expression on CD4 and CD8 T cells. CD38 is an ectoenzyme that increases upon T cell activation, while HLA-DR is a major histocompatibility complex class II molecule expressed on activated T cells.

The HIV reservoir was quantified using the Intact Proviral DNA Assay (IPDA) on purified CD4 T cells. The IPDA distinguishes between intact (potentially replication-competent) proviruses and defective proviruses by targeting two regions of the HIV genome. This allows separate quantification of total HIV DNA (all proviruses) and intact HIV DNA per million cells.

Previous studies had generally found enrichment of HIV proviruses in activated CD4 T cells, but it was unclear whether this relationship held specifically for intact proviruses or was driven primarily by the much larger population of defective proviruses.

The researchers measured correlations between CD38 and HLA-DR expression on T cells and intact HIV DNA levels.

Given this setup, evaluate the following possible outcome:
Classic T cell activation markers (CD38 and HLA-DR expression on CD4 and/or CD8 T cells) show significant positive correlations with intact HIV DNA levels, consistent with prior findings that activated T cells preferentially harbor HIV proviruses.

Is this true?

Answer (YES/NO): NO